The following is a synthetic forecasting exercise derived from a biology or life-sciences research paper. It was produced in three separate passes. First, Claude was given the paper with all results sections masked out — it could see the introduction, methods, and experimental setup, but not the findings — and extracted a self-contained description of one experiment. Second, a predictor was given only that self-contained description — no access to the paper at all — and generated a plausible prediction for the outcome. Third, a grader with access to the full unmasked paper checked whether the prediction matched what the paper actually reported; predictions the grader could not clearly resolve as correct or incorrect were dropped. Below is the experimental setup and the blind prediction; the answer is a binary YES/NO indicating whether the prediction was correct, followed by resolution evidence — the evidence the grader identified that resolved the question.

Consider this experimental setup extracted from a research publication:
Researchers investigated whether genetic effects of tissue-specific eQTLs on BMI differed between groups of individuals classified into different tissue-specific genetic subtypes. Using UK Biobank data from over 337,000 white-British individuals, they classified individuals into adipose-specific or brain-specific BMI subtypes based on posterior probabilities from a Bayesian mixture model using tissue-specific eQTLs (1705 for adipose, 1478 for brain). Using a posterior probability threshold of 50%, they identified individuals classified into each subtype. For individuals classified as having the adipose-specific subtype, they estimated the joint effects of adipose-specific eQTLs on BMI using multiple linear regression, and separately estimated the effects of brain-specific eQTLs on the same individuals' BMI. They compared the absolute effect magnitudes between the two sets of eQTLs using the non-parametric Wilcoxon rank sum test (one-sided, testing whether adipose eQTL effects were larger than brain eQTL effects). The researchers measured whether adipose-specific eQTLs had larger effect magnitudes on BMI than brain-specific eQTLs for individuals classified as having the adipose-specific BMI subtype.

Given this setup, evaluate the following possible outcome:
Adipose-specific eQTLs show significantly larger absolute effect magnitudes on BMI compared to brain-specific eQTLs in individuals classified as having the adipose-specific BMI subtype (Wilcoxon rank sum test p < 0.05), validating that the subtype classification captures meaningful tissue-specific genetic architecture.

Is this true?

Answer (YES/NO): YES